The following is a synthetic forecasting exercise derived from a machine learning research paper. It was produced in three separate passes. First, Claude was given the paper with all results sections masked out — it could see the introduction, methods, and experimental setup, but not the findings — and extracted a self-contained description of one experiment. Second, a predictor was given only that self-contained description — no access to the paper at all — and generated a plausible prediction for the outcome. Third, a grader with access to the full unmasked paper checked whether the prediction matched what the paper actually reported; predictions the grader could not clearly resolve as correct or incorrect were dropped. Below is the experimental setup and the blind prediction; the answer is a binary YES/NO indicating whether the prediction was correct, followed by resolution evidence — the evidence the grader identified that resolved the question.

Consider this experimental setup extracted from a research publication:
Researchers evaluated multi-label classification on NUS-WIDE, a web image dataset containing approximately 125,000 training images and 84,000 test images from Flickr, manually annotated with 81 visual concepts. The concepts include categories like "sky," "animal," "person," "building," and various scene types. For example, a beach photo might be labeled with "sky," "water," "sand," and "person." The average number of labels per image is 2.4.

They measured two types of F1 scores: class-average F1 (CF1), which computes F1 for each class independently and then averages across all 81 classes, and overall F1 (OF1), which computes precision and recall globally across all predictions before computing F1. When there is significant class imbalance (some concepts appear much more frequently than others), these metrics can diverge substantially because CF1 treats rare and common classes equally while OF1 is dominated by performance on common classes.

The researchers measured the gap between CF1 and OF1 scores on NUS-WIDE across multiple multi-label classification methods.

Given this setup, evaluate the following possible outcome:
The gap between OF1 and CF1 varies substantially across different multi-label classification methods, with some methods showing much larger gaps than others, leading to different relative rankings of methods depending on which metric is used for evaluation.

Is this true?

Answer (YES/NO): YES